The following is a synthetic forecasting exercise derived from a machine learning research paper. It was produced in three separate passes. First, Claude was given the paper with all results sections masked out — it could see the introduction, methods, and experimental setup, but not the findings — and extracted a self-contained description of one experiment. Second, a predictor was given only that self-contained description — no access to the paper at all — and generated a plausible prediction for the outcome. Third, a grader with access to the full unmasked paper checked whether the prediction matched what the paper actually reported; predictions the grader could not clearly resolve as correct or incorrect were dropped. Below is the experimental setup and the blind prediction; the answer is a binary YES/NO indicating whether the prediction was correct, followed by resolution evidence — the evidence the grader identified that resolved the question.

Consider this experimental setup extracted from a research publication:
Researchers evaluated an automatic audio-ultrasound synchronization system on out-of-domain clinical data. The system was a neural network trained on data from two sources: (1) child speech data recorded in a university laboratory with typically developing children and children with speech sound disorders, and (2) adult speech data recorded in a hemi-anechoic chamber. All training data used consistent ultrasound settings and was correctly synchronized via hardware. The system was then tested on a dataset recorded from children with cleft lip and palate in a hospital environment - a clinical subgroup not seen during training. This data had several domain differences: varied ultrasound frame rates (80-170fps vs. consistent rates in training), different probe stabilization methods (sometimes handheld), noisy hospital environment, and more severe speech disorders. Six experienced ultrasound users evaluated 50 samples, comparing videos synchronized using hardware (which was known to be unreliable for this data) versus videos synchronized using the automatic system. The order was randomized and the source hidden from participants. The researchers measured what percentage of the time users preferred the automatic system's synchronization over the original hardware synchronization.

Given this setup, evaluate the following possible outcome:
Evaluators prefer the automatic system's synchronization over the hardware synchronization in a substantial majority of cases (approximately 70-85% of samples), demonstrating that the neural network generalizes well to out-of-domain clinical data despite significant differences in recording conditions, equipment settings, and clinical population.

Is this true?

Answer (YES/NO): YES